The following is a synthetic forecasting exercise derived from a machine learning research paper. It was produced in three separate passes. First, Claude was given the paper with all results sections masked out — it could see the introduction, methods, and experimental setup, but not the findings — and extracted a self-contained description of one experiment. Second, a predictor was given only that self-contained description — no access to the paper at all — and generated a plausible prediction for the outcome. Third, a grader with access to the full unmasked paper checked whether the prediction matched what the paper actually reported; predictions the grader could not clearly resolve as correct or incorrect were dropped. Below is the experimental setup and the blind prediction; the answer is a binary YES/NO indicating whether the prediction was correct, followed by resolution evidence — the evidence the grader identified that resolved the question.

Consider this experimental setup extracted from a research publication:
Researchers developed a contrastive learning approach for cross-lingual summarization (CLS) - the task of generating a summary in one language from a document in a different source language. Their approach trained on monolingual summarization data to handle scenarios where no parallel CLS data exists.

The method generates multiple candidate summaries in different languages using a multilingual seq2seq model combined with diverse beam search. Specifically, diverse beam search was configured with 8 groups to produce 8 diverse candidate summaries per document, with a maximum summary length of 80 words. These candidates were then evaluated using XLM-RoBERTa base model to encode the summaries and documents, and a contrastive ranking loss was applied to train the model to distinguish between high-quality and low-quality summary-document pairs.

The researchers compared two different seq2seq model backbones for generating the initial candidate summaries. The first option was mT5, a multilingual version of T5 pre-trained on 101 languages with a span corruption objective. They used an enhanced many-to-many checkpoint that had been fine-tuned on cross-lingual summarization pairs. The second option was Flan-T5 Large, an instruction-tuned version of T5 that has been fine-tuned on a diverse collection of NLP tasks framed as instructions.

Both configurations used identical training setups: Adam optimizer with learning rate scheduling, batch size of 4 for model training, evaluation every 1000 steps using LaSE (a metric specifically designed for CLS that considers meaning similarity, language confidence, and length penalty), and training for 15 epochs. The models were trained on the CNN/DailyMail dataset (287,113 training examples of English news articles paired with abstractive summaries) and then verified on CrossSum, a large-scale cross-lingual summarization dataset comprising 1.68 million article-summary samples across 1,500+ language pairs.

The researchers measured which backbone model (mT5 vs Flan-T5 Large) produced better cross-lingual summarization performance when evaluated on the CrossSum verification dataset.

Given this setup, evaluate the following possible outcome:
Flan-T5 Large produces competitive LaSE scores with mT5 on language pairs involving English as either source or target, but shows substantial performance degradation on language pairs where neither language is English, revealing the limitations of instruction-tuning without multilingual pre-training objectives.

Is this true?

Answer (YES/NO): NO